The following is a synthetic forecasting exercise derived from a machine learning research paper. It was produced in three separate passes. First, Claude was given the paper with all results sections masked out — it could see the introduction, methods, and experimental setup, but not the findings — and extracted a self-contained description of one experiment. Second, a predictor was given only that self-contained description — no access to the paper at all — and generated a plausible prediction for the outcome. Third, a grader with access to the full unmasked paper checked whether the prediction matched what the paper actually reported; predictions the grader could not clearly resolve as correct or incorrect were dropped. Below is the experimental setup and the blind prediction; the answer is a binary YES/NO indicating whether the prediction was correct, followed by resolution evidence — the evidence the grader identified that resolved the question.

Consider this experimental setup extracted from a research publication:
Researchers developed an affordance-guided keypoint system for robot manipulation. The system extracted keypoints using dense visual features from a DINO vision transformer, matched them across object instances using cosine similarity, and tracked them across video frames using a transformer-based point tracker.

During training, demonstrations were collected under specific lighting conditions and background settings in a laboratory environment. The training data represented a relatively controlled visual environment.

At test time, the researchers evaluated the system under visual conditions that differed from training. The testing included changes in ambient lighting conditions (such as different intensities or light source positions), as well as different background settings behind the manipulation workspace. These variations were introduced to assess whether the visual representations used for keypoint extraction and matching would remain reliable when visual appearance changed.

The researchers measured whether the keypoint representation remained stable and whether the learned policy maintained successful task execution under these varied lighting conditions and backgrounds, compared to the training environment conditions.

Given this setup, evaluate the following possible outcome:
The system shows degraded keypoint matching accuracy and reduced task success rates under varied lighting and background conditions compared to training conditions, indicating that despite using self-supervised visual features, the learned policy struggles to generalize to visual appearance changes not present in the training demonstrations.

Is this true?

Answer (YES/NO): NO